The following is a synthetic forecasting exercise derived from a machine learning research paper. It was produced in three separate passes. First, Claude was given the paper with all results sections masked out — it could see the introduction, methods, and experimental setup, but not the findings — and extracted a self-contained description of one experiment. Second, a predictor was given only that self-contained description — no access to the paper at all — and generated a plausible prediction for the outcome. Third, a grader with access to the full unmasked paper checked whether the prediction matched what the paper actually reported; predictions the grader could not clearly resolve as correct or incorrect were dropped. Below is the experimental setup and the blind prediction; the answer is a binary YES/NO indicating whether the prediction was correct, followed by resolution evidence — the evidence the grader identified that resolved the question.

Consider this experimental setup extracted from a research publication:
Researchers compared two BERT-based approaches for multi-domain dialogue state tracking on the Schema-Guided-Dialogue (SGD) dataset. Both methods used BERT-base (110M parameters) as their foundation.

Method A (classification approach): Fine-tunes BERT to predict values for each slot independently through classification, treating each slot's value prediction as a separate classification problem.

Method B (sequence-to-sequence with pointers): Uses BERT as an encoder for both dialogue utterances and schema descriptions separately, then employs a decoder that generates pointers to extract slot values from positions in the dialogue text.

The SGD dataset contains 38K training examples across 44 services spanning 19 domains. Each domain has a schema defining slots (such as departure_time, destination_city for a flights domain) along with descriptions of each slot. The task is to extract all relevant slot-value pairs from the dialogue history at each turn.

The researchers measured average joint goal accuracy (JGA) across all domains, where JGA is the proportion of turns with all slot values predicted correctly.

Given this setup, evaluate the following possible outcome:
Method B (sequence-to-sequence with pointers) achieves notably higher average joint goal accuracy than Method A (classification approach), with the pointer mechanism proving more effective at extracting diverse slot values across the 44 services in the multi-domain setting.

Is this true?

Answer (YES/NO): NO